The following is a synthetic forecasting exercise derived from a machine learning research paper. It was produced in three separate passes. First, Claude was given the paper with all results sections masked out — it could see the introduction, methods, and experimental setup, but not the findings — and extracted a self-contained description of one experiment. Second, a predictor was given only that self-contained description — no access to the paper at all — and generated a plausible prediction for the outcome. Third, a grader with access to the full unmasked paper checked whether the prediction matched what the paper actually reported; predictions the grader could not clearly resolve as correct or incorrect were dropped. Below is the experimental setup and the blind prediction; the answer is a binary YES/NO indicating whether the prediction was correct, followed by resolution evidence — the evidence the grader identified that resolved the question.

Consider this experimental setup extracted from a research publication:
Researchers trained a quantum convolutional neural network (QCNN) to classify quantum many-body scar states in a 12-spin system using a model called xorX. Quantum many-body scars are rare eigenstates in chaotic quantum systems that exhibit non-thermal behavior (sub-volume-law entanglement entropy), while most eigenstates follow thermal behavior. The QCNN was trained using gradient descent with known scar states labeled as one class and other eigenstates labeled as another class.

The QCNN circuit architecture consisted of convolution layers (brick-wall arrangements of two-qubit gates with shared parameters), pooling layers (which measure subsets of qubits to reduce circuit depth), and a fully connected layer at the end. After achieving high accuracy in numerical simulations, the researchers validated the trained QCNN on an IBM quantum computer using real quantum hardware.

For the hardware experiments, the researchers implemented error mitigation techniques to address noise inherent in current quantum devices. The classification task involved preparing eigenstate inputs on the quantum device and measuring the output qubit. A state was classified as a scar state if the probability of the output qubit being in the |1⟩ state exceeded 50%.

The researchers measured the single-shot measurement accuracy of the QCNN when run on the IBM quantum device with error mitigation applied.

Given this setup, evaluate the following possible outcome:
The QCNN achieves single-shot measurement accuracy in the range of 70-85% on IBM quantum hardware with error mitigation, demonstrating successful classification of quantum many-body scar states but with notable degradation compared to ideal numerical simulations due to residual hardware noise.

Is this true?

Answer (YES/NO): NO